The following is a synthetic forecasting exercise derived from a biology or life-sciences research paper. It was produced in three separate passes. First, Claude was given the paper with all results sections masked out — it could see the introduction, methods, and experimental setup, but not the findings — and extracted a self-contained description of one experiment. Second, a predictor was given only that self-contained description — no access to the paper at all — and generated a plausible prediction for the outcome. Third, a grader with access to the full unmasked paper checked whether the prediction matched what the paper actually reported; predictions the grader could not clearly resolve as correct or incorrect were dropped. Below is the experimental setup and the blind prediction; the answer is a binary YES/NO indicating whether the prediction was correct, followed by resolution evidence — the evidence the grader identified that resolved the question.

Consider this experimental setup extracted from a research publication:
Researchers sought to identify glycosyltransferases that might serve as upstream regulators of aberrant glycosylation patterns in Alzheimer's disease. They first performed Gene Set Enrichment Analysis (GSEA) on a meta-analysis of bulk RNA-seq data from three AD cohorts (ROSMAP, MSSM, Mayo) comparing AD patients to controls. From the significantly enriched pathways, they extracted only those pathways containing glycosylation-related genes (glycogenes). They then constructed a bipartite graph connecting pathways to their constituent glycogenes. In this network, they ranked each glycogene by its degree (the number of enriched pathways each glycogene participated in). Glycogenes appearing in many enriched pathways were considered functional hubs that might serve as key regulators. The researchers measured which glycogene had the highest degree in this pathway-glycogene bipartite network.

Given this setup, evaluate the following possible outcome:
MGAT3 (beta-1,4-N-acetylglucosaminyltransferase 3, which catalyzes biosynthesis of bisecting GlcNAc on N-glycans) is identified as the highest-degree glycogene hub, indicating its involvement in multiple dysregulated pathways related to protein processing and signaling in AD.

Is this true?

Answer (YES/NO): NO